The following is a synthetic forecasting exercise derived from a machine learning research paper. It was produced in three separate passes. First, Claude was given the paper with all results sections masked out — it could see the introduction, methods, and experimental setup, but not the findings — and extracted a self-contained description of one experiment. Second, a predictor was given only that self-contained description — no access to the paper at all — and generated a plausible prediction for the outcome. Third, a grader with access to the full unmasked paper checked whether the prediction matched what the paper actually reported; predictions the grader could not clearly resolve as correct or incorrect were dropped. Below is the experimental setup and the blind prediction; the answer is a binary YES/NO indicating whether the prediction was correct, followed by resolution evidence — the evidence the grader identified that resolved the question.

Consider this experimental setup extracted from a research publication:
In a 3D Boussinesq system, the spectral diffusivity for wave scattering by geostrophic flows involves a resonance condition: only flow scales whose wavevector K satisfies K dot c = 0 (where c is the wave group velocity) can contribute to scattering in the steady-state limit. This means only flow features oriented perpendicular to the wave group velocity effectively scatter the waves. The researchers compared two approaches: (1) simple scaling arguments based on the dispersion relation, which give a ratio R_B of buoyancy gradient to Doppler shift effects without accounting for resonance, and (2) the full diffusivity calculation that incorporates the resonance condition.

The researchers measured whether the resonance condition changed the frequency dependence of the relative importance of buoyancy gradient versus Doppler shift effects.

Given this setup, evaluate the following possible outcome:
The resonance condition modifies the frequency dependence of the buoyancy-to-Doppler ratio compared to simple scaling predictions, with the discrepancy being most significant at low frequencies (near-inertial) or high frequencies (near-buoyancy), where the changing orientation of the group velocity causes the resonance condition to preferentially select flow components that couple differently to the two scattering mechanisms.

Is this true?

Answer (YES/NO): NO